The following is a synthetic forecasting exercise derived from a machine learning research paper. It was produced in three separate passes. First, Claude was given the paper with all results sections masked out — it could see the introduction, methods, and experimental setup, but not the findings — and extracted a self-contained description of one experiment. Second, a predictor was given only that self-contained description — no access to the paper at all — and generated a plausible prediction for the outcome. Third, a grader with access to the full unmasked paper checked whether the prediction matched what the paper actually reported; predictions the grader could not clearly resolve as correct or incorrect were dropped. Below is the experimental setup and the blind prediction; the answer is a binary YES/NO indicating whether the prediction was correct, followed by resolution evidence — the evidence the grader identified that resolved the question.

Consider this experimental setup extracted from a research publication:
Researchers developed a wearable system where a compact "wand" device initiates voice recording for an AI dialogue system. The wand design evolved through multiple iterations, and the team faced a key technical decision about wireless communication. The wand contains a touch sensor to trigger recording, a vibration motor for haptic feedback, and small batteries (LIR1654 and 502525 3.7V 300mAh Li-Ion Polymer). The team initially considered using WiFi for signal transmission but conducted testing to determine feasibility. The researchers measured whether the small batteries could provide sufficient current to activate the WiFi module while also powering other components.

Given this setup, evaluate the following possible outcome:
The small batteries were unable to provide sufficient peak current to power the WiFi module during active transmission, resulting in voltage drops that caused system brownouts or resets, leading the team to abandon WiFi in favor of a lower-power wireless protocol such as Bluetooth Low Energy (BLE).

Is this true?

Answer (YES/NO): NO